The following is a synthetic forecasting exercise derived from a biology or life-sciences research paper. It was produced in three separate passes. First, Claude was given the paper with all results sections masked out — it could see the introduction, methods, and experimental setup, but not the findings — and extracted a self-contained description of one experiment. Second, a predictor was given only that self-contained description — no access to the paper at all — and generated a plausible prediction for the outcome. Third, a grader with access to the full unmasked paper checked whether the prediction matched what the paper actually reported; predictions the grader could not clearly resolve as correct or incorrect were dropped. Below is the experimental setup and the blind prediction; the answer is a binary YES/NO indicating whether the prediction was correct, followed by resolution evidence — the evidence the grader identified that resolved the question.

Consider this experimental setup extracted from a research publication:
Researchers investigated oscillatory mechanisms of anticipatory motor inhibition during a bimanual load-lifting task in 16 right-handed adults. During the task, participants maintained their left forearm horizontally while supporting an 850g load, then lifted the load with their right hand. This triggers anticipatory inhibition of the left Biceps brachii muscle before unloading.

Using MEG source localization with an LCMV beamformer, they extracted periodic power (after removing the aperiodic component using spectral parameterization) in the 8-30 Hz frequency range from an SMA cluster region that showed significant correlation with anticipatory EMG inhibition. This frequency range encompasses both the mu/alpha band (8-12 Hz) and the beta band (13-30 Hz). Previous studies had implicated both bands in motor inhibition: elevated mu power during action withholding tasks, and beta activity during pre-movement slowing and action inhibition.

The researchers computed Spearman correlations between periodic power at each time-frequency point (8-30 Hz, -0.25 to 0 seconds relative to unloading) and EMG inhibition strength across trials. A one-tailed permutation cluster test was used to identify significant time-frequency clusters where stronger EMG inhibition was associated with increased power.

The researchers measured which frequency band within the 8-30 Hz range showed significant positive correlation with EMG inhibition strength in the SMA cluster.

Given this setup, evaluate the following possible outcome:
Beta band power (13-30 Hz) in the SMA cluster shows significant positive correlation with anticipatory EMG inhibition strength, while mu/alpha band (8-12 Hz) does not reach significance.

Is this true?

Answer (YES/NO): NO